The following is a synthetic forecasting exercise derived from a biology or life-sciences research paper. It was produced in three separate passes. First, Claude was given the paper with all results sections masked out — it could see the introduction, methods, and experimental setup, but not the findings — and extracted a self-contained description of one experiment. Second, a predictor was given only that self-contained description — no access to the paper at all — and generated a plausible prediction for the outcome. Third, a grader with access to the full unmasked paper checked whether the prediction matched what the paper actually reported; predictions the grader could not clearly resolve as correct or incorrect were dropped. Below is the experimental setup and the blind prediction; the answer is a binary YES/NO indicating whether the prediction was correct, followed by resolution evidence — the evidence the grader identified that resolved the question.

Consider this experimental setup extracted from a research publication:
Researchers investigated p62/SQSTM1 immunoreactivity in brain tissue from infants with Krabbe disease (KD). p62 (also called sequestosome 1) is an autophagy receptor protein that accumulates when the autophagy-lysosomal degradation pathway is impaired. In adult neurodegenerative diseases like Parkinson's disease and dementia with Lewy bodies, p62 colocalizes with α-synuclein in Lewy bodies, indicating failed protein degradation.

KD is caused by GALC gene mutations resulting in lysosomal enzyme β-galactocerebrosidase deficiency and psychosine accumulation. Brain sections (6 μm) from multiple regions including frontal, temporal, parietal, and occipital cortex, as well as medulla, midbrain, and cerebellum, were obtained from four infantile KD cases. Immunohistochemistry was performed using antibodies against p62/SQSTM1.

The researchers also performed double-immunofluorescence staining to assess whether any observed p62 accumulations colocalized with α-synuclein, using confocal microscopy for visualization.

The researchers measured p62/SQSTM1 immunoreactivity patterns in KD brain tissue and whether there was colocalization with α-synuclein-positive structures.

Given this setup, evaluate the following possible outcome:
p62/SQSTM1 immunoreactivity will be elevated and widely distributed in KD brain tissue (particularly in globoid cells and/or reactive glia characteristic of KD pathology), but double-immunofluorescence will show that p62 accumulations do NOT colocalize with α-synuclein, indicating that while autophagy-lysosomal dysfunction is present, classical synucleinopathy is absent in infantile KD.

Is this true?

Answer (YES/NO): NO